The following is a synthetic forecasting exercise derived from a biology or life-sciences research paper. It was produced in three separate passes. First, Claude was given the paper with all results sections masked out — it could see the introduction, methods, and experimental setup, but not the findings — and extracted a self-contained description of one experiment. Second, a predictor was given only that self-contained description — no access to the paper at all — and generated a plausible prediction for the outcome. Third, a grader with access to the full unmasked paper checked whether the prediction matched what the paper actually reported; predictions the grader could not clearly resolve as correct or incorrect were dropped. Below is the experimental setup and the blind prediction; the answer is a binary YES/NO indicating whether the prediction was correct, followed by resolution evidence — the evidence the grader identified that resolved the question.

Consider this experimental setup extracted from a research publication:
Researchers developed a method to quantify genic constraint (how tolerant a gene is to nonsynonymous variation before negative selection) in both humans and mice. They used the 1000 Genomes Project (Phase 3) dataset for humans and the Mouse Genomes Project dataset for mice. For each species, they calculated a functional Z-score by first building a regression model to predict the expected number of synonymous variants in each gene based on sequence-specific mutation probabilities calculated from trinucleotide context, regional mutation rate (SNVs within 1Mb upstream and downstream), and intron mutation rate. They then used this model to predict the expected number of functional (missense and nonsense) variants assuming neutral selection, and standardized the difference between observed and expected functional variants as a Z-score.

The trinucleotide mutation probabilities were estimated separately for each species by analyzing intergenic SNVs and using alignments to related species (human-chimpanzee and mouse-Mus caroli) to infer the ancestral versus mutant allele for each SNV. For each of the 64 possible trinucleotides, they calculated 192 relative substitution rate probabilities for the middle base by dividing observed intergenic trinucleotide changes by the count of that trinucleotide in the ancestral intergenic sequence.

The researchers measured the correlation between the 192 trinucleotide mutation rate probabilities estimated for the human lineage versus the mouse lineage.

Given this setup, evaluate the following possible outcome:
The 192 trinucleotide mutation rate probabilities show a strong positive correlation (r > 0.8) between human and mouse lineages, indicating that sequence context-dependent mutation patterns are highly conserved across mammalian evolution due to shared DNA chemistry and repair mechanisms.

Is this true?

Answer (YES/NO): YES